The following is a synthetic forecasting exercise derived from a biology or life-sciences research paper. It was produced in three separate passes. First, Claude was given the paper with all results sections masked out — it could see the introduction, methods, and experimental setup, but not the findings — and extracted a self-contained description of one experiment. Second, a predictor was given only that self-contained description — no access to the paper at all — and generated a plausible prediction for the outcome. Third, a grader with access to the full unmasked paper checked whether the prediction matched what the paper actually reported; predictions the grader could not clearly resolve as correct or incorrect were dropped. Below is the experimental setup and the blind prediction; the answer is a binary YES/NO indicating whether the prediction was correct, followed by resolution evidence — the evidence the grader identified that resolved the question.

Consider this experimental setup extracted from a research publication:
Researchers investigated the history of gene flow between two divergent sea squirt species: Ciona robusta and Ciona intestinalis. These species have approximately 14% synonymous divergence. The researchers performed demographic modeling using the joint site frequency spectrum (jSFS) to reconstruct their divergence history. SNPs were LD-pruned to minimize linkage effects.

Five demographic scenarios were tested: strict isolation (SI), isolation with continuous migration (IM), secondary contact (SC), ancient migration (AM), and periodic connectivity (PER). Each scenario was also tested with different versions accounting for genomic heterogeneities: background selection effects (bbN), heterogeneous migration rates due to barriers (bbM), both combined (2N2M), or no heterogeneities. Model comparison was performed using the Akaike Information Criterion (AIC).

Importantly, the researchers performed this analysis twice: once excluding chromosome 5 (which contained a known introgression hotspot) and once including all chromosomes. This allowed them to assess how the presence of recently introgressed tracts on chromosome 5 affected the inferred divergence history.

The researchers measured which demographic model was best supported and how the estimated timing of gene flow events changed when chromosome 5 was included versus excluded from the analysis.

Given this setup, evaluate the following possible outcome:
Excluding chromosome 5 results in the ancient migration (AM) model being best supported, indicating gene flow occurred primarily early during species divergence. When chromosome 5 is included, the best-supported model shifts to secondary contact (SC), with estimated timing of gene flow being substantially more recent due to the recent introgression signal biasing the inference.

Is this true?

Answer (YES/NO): NO